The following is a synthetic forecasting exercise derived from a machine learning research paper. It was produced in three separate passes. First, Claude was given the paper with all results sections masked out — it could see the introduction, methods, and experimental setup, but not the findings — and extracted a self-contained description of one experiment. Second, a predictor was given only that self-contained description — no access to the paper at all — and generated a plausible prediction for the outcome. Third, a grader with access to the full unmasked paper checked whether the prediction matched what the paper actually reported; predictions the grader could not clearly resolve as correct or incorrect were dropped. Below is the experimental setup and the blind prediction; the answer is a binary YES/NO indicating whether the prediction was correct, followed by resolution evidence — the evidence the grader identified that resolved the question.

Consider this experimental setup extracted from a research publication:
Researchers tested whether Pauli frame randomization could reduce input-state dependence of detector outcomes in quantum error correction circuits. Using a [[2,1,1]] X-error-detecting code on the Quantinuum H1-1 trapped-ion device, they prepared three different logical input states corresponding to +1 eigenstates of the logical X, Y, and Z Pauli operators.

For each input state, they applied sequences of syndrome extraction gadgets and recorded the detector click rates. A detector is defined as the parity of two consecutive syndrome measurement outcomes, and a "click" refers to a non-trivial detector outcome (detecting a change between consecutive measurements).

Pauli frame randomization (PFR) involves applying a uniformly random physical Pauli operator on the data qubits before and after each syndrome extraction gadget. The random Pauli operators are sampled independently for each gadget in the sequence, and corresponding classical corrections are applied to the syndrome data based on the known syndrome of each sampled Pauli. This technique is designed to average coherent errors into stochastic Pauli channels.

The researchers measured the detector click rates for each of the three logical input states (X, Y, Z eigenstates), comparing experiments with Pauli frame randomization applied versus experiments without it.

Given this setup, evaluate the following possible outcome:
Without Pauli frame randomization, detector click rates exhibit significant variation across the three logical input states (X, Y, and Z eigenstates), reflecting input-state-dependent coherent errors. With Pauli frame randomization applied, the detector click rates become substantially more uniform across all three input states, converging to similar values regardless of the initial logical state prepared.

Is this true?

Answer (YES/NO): YES